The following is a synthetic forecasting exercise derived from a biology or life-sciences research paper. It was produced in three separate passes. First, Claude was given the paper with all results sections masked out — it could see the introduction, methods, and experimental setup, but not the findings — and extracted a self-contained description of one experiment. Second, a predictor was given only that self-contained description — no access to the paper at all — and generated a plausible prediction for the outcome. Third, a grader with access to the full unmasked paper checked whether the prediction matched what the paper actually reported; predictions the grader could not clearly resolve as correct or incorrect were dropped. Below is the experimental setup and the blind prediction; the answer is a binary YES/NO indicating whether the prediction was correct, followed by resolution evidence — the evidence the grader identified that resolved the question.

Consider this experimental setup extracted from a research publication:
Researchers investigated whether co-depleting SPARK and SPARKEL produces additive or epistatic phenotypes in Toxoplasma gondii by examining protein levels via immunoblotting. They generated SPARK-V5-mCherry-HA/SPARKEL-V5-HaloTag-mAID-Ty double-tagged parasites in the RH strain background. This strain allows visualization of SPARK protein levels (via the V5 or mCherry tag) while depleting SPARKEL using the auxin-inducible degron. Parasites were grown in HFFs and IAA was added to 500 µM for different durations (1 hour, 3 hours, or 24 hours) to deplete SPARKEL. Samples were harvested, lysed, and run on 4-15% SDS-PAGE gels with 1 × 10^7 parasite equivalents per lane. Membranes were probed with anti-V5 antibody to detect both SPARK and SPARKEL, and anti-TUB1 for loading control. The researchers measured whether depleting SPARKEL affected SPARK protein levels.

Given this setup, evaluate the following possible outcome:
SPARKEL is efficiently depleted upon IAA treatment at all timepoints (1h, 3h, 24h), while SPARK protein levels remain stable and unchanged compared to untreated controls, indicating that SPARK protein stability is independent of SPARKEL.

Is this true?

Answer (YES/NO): NO